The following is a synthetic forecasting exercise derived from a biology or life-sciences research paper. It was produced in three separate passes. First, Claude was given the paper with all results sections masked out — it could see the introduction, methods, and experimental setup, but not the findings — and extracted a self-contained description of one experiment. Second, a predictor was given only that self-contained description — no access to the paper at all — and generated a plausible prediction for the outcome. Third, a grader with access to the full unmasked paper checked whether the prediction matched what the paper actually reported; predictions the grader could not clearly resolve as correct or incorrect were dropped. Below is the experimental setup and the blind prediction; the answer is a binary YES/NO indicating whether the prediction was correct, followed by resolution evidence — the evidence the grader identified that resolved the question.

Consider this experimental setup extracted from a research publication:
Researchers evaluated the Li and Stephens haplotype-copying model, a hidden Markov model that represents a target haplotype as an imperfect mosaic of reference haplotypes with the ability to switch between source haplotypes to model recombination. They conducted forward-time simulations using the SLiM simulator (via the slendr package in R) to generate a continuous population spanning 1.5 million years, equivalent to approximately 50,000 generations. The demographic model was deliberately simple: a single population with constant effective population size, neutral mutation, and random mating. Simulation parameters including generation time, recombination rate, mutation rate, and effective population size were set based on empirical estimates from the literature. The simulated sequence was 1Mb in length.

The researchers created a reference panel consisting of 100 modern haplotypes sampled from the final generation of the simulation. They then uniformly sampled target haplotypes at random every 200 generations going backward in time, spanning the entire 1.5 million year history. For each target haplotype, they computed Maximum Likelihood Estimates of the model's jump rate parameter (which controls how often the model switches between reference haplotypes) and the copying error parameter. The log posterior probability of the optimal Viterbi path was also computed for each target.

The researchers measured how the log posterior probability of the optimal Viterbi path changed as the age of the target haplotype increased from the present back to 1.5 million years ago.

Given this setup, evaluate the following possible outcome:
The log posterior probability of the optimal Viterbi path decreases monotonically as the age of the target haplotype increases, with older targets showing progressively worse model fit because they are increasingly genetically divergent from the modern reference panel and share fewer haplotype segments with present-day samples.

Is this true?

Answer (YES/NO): YES